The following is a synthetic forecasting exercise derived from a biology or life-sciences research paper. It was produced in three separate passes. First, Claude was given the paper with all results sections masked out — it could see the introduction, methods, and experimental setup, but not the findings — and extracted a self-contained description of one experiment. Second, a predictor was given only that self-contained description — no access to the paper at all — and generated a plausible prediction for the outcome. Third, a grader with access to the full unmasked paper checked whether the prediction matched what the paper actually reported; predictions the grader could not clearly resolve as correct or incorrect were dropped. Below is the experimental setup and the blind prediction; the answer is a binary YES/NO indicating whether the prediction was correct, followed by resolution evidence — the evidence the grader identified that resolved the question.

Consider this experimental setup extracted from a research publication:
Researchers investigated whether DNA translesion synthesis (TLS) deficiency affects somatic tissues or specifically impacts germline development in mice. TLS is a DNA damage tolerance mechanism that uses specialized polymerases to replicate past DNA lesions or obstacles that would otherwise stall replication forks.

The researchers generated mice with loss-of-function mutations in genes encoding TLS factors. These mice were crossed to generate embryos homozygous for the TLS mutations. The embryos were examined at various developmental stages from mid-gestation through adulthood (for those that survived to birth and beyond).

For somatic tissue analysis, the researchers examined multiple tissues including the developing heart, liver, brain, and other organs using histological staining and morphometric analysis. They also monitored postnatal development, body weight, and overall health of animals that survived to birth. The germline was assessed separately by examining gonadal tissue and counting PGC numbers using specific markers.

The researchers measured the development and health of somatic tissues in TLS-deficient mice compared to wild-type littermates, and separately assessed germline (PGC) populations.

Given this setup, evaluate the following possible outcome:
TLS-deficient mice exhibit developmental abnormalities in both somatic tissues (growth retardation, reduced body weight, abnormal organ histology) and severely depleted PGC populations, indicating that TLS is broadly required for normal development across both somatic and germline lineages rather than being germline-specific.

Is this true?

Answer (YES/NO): NO